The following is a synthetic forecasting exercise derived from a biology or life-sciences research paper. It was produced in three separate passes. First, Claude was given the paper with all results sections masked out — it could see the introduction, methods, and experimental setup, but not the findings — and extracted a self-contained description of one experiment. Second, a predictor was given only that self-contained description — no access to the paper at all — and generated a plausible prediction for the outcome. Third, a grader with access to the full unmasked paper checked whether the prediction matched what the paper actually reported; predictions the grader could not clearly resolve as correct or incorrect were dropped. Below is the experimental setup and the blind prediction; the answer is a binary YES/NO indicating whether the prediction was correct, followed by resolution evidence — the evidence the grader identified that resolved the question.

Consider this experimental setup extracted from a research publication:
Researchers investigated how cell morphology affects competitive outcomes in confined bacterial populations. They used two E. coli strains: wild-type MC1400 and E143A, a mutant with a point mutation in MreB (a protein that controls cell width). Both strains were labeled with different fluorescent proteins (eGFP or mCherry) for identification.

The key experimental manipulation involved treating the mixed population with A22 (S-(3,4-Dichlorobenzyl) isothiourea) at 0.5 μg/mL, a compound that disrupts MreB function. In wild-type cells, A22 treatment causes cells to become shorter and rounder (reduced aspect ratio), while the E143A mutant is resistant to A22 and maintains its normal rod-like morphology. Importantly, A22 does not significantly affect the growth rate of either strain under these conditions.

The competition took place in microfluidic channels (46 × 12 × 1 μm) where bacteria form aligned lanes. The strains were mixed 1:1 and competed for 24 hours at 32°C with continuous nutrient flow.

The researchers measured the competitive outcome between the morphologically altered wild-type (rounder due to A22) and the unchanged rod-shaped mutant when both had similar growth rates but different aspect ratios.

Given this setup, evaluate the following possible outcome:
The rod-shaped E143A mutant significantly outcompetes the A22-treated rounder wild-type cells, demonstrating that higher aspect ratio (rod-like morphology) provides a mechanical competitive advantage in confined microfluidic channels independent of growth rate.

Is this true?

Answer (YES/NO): NO